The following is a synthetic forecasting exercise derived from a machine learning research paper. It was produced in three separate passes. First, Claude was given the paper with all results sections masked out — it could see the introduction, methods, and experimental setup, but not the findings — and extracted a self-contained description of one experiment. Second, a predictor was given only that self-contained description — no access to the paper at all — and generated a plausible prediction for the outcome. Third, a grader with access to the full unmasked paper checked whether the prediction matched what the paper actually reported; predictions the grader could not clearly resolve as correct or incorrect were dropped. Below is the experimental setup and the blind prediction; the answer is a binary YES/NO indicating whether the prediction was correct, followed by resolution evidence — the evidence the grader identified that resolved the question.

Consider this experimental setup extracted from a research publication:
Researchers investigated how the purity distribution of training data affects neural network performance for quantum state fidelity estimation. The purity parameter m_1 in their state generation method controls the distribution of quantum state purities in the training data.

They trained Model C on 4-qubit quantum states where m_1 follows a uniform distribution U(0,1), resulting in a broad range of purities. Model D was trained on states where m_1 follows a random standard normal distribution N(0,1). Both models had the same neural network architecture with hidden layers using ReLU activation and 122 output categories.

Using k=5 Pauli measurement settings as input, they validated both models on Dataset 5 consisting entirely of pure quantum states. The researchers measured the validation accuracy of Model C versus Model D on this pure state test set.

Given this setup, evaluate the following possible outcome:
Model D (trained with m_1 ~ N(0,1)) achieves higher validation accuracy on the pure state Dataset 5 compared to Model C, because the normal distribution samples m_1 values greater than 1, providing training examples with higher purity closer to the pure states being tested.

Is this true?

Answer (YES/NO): NO